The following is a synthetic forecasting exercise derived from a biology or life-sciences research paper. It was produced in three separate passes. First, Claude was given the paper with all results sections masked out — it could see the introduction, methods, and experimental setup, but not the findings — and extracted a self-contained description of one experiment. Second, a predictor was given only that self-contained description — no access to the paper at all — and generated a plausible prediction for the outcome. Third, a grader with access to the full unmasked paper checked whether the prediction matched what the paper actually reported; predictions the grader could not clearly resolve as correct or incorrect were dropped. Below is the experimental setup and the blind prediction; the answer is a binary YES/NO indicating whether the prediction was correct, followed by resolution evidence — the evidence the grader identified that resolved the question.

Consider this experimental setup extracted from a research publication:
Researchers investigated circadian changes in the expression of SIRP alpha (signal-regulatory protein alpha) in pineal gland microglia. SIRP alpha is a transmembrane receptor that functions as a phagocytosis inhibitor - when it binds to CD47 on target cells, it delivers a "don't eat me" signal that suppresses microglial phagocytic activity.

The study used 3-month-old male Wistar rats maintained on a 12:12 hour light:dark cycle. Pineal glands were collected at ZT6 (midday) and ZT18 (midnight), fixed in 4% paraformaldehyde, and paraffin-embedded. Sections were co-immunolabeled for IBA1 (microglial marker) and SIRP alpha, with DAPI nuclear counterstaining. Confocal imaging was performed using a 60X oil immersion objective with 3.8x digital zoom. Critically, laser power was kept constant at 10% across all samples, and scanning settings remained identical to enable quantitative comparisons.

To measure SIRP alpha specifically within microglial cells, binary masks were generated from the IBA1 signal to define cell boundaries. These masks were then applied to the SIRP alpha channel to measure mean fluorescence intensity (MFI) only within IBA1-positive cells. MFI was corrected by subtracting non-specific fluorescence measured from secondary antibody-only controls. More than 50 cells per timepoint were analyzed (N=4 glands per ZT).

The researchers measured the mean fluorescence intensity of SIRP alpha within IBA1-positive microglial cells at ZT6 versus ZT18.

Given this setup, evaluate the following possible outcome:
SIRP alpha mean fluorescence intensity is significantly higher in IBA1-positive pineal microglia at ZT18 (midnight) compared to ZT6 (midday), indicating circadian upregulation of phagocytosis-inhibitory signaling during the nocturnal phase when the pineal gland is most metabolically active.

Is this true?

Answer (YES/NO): NO